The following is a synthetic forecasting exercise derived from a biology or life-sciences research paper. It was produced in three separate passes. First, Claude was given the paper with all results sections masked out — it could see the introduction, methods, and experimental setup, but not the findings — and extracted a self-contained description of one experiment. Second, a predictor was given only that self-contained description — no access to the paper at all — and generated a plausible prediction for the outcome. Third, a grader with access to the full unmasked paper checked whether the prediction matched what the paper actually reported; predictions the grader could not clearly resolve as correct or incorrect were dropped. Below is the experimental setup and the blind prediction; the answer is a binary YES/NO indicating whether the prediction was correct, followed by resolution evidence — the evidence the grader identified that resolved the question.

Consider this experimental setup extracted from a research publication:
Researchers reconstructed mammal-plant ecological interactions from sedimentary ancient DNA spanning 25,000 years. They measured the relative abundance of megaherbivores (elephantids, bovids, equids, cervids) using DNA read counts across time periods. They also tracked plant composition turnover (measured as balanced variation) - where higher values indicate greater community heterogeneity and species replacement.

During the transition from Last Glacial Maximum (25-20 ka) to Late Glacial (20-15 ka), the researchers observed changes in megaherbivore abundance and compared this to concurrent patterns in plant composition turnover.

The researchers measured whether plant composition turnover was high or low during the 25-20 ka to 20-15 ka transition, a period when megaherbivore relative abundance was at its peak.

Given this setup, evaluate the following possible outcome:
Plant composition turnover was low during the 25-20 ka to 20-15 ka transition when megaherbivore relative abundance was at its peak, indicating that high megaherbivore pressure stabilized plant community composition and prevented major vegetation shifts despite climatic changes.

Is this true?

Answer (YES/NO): NO